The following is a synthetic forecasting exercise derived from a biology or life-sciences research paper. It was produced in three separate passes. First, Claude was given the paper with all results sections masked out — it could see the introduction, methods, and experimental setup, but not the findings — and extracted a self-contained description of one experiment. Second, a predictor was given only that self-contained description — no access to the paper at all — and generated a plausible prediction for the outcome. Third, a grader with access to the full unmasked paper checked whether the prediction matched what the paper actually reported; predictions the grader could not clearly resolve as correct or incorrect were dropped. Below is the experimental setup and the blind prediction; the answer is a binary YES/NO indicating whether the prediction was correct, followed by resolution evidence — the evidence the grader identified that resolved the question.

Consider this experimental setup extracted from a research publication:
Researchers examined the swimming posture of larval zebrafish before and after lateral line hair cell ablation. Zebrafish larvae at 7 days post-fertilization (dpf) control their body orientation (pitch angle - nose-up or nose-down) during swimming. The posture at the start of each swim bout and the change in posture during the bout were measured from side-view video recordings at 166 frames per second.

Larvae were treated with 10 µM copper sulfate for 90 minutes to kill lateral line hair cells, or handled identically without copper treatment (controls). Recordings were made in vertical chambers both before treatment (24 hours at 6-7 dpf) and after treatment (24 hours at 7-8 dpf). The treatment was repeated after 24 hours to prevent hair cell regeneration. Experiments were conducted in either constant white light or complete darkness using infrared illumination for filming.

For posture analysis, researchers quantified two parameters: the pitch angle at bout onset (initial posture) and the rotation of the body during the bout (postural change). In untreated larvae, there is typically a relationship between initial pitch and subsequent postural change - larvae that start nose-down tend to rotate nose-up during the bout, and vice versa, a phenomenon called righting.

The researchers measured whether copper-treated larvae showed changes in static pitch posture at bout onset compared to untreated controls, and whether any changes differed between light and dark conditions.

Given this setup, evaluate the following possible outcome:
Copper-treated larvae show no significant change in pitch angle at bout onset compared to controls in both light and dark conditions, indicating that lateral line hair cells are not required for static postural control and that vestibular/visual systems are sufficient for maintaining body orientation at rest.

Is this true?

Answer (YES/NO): NO